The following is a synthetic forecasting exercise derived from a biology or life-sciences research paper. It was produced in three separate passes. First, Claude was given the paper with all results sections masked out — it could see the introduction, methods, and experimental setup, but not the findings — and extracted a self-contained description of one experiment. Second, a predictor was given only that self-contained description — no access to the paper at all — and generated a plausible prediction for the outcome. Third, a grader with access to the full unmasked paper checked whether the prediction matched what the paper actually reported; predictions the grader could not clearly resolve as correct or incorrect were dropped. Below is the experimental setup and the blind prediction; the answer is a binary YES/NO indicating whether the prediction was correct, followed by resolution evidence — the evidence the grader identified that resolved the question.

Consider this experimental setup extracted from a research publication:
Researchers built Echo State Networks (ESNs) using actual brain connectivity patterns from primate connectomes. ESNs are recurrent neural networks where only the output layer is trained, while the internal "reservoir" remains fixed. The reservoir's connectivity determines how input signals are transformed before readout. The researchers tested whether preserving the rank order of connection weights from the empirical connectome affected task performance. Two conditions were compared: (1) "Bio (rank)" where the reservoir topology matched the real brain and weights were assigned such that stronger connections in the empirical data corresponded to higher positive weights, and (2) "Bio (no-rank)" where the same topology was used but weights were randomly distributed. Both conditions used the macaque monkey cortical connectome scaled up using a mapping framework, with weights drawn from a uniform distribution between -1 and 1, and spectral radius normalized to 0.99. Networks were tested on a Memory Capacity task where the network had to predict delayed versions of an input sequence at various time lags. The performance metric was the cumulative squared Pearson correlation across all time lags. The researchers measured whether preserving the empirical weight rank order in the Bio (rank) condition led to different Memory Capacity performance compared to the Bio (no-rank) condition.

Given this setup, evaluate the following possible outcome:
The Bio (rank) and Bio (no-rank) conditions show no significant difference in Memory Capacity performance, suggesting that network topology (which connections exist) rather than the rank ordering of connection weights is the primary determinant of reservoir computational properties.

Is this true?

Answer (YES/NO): NO